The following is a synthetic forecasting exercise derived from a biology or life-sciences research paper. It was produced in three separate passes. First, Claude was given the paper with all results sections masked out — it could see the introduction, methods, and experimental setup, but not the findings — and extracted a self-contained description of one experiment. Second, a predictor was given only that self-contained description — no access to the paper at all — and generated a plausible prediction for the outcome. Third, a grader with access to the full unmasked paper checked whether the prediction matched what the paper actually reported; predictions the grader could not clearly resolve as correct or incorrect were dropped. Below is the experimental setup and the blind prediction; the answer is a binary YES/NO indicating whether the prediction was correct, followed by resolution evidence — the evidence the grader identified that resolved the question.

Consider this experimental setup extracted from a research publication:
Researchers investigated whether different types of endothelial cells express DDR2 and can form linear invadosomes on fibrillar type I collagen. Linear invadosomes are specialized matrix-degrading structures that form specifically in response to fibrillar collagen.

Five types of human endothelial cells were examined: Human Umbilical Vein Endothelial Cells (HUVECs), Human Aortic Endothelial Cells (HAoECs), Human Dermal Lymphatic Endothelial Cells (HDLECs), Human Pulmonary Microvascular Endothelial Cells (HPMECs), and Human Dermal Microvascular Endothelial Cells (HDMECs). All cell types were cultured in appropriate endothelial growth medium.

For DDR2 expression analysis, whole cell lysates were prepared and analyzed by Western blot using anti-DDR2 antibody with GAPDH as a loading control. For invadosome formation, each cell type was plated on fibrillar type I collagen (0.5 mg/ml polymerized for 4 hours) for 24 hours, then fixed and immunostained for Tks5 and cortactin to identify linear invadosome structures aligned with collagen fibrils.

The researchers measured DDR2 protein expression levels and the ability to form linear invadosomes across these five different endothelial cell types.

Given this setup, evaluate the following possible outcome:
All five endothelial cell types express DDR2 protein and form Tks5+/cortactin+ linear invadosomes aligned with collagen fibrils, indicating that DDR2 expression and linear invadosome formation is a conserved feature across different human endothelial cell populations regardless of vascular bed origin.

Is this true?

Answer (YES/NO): YES